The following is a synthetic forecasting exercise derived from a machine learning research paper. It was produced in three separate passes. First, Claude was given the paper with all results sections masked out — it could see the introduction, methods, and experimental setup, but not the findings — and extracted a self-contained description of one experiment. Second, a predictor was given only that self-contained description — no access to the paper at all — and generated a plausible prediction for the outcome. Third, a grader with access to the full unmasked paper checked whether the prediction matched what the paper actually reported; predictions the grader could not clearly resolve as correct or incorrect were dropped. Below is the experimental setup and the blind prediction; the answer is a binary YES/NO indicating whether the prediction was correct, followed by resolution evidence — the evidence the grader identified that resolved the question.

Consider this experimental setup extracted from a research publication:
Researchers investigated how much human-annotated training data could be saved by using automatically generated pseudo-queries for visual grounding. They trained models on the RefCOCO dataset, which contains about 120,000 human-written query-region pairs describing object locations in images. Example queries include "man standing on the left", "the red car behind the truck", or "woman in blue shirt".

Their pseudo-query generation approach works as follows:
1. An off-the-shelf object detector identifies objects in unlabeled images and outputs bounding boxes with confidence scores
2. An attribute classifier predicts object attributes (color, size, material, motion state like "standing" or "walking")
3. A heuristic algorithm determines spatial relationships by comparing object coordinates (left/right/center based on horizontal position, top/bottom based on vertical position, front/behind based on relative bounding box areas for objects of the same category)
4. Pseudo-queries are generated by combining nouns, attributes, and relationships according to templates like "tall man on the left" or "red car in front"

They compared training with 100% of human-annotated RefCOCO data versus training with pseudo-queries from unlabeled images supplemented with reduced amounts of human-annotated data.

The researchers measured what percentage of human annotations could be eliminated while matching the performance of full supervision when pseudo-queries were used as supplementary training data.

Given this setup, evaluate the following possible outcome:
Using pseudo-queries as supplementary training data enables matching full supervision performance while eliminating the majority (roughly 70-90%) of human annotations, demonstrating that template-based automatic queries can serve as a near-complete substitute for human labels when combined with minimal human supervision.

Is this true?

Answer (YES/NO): NO